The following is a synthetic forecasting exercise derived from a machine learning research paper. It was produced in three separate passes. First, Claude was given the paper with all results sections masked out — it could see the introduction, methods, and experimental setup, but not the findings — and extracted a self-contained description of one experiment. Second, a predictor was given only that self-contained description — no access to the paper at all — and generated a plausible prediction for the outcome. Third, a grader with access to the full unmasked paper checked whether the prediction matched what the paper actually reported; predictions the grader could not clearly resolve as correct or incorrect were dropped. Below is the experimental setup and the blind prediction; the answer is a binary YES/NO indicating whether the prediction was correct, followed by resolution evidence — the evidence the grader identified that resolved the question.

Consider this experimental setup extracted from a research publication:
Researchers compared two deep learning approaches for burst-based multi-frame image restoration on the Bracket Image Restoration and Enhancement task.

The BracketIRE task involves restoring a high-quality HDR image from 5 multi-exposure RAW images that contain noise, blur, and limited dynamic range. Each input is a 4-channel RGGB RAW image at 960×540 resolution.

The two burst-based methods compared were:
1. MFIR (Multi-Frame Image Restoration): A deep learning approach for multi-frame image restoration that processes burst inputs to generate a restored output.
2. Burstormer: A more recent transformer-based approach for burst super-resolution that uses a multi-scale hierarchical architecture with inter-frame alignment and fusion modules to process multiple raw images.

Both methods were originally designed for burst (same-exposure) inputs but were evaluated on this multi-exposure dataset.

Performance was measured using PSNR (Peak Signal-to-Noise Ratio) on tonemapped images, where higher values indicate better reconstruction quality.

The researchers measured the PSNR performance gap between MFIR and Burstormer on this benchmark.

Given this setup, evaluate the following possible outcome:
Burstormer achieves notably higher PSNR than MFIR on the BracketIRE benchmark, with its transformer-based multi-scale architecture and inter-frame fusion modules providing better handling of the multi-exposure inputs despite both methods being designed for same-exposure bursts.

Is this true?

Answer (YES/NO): YES